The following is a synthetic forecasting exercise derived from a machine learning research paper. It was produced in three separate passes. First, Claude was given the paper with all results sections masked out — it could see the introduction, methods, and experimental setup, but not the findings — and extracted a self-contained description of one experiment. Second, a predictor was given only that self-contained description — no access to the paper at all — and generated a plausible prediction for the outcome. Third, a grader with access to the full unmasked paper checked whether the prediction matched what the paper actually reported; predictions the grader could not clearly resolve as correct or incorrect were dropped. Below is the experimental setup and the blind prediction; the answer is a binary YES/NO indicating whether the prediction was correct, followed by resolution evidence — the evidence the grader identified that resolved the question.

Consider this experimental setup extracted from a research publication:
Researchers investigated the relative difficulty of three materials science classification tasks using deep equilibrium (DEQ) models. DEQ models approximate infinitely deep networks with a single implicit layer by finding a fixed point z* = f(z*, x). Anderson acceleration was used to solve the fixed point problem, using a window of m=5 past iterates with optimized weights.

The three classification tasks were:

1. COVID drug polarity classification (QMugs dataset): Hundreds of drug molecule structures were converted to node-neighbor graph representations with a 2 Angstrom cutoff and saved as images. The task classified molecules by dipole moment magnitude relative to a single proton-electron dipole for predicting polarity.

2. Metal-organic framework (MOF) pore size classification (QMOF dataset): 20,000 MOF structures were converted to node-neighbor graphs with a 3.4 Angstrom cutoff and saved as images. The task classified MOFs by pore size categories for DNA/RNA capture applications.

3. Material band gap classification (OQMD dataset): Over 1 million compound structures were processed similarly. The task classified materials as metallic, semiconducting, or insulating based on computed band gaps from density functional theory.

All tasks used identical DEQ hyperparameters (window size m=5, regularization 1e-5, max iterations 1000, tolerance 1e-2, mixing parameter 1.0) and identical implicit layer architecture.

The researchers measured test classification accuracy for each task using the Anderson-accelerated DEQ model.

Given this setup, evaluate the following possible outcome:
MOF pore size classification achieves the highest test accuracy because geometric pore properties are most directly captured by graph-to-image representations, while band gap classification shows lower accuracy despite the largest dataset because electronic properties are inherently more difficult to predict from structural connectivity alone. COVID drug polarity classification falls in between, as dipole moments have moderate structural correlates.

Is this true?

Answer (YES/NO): NO